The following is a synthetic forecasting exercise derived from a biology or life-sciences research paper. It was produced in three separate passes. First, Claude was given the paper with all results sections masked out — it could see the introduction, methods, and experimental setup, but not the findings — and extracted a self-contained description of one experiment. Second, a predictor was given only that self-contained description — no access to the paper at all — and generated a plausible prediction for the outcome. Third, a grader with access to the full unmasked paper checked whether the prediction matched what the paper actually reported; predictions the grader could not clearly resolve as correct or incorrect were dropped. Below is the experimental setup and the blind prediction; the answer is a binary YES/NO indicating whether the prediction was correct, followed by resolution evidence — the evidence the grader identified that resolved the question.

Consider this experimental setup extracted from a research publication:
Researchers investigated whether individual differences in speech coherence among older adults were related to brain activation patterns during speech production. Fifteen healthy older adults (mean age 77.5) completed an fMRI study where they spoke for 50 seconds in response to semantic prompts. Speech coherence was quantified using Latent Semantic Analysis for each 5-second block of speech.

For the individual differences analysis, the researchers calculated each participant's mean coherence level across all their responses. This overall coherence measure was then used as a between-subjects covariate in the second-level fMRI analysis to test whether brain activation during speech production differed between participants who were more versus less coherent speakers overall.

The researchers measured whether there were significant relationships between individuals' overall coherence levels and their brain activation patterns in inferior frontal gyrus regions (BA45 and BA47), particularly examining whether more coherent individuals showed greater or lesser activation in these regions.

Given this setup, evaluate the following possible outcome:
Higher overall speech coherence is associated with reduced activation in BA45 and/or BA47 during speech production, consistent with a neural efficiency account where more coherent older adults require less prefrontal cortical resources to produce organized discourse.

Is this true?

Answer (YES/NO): NO